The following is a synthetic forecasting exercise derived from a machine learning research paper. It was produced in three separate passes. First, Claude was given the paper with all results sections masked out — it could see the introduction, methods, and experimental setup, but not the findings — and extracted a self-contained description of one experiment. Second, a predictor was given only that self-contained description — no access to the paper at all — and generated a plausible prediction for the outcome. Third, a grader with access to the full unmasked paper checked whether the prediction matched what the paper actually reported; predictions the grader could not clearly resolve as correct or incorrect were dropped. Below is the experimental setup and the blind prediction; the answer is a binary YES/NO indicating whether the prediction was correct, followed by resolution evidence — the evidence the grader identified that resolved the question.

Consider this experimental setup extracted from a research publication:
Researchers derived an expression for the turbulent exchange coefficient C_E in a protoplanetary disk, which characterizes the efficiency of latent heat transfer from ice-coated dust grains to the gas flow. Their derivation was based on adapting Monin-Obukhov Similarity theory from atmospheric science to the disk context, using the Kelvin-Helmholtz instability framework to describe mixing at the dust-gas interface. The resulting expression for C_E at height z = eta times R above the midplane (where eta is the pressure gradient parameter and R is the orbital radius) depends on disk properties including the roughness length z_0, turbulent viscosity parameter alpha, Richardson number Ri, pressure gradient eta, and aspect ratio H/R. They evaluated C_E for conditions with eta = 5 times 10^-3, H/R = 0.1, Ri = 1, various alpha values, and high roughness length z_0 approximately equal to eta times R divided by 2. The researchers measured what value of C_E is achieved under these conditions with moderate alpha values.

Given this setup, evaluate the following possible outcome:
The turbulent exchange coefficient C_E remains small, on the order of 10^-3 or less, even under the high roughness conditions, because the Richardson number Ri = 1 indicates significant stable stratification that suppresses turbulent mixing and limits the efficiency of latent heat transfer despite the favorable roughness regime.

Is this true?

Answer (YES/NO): NO